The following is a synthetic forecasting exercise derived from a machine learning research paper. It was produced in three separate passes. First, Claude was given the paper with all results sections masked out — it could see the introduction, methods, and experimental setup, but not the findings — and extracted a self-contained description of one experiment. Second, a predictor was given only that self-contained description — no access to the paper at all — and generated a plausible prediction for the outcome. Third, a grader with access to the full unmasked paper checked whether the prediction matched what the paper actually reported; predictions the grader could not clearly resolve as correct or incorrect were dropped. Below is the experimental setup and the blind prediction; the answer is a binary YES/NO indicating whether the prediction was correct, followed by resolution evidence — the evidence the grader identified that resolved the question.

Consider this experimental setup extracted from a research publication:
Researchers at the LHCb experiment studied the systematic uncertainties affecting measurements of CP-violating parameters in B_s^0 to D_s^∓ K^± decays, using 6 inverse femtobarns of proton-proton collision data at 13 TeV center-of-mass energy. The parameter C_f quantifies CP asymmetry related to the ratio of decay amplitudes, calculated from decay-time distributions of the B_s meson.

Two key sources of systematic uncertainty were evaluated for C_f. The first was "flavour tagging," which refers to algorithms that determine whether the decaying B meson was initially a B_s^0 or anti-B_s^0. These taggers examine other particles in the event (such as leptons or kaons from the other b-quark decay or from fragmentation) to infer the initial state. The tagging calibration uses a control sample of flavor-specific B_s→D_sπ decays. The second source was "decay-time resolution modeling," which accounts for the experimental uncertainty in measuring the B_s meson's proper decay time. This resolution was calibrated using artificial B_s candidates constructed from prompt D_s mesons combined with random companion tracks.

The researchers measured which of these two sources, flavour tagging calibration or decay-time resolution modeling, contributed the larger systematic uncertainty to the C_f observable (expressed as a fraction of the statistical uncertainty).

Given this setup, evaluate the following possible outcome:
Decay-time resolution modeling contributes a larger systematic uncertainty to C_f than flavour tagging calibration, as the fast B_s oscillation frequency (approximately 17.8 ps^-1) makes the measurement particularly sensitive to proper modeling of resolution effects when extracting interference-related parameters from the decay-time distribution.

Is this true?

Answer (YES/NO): NO